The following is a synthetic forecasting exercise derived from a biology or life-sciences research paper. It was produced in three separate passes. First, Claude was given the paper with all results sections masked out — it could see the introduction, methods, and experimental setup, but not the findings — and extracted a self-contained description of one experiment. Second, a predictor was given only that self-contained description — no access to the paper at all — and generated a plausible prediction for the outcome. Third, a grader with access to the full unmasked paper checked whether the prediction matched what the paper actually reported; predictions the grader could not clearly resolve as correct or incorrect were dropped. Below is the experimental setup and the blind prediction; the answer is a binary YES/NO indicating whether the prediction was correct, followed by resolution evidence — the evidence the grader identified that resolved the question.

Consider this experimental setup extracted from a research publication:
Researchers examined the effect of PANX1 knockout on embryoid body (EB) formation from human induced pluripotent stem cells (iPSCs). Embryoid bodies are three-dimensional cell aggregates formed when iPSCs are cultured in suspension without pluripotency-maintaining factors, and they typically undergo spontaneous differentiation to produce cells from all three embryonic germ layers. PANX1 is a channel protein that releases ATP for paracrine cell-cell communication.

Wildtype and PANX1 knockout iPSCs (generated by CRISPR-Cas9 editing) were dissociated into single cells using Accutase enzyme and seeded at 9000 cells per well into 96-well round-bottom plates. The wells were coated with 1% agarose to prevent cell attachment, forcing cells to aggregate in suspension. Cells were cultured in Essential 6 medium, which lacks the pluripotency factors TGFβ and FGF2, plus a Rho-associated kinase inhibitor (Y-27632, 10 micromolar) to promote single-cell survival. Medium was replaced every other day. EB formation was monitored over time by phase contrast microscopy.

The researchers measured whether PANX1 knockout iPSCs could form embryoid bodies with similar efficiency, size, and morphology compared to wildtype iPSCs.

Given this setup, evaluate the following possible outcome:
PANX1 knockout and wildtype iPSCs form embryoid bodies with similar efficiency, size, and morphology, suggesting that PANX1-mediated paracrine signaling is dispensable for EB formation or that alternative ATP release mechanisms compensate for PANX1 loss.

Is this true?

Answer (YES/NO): YES